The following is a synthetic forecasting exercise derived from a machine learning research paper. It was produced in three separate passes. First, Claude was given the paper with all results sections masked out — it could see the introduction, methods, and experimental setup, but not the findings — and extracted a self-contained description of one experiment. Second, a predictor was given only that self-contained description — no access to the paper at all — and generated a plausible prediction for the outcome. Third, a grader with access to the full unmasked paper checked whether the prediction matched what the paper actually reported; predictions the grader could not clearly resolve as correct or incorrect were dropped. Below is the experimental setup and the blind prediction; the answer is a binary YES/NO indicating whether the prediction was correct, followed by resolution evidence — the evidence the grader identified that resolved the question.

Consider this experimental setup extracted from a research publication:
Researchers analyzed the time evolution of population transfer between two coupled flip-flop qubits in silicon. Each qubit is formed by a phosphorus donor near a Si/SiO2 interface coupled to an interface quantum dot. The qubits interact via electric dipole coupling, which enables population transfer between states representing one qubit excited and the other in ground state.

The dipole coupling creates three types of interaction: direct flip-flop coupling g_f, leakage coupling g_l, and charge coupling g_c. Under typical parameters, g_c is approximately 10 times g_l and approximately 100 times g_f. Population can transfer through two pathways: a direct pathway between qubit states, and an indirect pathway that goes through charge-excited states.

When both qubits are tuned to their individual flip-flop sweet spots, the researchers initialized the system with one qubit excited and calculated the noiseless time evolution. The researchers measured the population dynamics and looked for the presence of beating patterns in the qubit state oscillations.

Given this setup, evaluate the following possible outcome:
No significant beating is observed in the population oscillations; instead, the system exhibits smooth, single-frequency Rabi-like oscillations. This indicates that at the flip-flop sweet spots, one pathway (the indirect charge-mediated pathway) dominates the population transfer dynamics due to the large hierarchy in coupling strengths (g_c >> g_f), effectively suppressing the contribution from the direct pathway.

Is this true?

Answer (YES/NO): NO